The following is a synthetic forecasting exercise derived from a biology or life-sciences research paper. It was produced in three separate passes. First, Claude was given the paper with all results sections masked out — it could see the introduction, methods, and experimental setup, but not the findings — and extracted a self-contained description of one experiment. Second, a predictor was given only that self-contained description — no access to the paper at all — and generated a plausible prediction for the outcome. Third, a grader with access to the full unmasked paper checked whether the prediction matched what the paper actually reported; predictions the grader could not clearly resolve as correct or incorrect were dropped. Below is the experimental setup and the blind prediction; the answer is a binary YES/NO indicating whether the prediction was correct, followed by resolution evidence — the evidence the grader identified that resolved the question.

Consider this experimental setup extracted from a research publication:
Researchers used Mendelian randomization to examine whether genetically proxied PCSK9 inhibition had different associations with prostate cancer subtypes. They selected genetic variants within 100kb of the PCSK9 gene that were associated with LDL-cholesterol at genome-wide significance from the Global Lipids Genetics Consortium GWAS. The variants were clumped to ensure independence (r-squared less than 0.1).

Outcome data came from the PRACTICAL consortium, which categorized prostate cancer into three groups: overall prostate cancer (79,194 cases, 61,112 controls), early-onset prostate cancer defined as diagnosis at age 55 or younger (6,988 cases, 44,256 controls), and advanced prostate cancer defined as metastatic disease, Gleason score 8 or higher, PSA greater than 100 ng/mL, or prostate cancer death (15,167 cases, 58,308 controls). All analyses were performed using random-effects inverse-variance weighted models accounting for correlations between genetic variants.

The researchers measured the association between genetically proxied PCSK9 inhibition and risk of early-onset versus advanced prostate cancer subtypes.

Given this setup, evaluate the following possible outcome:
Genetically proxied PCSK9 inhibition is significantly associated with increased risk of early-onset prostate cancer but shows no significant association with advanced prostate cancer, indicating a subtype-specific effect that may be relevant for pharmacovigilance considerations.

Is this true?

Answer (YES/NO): NO